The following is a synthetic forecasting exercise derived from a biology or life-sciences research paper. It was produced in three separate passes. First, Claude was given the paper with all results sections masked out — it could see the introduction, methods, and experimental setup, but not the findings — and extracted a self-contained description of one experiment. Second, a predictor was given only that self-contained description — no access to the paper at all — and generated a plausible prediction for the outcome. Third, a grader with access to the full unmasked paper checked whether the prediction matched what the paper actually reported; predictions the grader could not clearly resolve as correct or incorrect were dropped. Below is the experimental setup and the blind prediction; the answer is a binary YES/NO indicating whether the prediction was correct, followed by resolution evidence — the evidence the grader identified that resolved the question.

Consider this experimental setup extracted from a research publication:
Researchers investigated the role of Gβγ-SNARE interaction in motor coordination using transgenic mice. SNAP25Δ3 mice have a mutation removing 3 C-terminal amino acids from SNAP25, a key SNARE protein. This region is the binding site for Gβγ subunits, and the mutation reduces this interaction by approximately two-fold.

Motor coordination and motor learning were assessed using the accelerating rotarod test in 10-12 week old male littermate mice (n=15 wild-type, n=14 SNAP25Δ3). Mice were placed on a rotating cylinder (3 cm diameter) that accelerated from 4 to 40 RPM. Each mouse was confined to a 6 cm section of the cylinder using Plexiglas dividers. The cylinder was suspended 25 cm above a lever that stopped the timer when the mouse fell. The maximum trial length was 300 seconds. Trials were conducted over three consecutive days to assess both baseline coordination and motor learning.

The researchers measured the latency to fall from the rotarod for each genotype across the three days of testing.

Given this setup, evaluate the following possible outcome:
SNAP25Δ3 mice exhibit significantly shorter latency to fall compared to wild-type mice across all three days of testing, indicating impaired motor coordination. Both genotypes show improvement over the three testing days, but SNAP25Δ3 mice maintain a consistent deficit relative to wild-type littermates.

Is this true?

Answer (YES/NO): NO